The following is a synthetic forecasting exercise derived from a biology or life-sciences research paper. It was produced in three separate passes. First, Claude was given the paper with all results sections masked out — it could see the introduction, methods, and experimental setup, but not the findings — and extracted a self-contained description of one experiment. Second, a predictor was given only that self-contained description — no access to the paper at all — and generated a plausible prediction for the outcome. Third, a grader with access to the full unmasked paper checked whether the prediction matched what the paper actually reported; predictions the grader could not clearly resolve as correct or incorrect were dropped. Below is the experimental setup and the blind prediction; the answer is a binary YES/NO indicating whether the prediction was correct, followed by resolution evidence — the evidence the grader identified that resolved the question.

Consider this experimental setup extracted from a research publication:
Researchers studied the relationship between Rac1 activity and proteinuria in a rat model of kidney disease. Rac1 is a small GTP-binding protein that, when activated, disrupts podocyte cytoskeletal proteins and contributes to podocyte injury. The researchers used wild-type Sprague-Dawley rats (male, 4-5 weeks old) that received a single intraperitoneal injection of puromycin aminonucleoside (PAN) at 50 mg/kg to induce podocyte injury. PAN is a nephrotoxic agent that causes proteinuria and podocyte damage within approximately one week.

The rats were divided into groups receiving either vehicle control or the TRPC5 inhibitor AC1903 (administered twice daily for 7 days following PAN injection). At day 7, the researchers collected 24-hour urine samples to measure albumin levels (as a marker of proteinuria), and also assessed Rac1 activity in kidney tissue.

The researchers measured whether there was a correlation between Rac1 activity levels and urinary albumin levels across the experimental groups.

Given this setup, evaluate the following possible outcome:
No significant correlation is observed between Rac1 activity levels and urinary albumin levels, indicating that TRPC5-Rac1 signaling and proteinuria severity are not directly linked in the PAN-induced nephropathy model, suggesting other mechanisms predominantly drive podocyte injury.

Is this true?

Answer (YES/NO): NO